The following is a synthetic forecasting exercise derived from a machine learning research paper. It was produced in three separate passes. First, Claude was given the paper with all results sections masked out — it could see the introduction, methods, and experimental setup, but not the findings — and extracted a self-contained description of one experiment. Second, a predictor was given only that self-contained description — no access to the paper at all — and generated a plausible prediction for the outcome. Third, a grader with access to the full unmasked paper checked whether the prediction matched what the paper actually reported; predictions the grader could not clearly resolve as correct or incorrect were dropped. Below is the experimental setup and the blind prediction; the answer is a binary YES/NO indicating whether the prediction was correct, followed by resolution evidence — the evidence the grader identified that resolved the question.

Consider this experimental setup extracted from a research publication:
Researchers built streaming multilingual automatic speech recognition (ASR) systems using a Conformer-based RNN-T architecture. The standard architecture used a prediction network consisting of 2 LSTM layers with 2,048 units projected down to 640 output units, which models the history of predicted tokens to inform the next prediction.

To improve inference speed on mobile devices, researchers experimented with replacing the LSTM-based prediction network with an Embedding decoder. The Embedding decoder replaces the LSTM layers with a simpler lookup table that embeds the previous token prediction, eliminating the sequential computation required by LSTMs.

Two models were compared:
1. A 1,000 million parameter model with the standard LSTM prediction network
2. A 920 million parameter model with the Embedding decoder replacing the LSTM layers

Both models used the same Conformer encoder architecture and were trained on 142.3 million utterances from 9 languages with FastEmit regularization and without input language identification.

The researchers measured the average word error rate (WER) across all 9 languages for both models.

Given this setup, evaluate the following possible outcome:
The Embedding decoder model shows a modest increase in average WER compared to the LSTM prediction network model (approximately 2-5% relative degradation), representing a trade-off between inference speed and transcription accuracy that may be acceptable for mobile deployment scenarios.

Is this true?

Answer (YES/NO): YES